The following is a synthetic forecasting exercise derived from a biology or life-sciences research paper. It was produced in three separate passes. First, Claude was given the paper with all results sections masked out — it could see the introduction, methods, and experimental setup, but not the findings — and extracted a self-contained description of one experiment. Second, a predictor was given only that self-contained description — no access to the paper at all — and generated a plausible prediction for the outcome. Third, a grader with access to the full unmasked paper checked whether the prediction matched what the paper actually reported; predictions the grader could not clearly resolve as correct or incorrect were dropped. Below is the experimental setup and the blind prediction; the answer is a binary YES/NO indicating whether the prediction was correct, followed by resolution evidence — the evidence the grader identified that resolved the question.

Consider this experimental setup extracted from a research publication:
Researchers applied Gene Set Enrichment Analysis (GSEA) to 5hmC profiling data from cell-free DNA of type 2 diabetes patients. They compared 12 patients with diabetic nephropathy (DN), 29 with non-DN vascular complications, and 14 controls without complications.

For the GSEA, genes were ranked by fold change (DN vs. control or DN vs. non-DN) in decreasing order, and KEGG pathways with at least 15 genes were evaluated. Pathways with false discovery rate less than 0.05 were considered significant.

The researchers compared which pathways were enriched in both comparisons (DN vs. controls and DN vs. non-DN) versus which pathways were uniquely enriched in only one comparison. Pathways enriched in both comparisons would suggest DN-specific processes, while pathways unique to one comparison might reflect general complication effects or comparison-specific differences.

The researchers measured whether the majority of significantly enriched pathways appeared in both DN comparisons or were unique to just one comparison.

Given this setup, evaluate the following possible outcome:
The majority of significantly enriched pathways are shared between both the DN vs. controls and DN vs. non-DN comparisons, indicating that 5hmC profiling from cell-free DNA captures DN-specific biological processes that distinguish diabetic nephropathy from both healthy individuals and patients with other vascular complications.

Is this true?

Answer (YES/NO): NO